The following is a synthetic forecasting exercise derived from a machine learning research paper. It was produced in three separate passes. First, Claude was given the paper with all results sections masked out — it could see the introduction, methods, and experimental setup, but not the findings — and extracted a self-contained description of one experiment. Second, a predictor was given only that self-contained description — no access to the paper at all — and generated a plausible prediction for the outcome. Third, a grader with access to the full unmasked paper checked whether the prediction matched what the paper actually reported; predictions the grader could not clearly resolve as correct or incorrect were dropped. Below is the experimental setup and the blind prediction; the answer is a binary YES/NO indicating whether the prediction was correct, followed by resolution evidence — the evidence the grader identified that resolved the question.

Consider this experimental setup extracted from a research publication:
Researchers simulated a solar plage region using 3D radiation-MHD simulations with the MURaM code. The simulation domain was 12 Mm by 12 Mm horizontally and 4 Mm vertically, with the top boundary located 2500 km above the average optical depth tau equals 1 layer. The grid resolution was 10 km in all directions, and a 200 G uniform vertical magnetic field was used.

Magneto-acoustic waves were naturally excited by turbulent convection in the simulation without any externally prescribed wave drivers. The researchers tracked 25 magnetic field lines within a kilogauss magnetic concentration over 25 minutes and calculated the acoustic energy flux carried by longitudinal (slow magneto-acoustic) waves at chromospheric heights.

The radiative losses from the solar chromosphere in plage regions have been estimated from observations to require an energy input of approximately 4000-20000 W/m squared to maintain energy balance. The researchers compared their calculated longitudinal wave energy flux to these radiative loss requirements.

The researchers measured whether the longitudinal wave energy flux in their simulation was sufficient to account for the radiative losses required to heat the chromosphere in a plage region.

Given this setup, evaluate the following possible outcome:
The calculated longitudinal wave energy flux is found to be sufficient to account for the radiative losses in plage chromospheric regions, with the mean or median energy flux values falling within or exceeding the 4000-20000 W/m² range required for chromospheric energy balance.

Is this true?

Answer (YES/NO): YES